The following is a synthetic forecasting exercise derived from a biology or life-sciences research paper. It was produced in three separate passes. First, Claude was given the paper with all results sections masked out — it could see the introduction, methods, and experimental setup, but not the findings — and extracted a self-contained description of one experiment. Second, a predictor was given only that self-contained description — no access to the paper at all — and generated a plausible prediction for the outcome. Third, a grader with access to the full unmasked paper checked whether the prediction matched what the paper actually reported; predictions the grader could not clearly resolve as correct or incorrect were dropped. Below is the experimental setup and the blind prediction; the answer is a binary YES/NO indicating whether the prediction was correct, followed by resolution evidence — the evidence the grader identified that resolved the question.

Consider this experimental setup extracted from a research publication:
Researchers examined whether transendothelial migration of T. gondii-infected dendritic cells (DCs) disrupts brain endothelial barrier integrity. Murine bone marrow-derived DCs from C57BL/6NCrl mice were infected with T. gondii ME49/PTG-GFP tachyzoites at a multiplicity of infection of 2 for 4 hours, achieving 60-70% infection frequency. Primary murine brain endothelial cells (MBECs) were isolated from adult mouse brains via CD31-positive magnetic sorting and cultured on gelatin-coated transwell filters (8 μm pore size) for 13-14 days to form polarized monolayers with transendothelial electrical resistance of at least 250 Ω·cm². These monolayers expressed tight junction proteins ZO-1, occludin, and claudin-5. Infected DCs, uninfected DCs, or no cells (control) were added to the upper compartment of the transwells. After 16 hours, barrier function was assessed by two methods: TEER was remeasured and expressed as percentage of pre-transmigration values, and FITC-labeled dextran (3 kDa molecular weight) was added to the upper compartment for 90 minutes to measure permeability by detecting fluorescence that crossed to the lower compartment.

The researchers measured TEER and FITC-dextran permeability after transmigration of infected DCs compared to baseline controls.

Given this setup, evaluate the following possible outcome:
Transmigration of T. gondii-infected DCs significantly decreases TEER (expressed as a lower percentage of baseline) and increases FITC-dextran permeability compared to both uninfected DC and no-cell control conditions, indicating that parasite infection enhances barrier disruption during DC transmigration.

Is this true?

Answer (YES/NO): NO